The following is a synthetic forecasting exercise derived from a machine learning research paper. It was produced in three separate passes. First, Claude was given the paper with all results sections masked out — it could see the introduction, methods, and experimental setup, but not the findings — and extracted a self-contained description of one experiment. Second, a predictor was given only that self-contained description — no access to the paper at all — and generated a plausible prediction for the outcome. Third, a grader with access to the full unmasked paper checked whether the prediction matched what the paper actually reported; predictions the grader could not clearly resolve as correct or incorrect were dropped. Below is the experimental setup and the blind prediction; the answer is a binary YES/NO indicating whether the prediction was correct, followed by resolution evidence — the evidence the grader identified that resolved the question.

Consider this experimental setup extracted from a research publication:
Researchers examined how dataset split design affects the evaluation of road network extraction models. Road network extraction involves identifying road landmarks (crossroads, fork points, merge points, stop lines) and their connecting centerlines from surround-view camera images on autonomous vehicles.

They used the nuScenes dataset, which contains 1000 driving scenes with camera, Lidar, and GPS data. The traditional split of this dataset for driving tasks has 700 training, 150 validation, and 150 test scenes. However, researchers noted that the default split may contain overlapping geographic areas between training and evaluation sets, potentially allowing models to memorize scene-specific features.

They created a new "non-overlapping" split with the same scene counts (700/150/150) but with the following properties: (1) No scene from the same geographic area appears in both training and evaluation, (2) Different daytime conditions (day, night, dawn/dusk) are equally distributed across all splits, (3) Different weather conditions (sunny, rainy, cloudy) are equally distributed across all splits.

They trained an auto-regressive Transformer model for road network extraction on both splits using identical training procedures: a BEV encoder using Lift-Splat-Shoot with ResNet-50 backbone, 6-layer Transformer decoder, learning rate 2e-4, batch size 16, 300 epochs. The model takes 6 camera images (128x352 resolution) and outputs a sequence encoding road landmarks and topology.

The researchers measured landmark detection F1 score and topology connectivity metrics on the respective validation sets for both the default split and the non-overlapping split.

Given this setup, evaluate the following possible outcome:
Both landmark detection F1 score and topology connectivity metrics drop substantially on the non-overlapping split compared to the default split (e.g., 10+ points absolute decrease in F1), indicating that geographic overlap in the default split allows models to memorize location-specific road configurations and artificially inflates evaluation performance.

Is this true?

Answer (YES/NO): YES